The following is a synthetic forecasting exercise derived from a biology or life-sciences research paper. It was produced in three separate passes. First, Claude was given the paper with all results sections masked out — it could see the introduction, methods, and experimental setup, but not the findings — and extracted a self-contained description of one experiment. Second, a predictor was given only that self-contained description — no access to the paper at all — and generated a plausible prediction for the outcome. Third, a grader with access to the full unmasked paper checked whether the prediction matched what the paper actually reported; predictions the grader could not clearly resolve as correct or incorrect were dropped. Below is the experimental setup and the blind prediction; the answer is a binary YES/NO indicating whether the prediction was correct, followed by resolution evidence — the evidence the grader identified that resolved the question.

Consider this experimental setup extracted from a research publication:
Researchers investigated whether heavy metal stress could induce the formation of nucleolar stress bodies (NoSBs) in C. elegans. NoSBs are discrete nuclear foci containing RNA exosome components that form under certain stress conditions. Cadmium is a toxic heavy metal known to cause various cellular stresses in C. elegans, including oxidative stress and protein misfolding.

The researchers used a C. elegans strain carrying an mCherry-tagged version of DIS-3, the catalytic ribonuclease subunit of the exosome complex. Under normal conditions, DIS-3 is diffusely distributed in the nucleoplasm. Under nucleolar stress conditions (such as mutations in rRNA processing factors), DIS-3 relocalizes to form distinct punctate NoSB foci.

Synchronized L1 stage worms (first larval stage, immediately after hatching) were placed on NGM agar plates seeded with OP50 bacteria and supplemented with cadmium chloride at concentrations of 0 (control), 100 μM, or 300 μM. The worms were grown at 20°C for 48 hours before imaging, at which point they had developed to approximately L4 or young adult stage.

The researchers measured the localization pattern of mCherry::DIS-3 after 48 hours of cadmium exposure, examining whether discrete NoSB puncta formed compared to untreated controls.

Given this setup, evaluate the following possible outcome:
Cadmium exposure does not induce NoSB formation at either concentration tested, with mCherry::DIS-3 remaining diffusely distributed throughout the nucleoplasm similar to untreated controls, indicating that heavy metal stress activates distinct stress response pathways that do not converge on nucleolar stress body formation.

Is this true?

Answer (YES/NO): NO